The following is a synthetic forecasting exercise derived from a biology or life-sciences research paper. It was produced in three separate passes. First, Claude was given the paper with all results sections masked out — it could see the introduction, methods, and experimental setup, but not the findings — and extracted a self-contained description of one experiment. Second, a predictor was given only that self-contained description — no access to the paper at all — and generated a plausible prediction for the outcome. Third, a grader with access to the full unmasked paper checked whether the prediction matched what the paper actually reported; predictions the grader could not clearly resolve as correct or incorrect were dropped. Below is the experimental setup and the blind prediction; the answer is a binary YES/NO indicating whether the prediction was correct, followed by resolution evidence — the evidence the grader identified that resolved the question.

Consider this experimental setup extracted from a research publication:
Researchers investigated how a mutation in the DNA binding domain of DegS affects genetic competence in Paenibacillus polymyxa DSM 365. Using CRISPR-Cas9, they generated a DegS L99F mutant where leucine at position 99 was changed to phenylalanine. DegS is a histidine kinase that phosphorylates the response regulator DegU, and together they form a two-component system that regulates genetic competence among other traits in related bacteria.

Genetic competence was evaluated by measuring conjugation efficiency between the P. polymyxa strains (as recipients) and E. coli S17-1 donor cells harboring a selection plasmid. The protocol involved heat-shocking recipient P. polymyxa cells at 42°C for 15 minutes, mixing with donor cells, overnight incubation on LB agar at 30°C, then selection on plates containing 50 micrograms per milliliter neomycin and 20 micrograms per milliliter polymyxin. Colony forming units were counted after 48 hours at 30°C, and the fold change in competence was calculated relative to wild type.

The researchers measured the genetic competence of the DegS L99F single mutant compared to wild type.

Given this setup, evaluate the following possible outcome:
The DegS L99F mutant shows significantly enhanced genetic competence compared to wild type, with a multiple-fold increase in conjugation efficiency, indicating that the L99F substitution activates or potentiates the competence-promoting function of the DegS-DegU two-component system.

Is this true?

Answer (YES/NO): NO